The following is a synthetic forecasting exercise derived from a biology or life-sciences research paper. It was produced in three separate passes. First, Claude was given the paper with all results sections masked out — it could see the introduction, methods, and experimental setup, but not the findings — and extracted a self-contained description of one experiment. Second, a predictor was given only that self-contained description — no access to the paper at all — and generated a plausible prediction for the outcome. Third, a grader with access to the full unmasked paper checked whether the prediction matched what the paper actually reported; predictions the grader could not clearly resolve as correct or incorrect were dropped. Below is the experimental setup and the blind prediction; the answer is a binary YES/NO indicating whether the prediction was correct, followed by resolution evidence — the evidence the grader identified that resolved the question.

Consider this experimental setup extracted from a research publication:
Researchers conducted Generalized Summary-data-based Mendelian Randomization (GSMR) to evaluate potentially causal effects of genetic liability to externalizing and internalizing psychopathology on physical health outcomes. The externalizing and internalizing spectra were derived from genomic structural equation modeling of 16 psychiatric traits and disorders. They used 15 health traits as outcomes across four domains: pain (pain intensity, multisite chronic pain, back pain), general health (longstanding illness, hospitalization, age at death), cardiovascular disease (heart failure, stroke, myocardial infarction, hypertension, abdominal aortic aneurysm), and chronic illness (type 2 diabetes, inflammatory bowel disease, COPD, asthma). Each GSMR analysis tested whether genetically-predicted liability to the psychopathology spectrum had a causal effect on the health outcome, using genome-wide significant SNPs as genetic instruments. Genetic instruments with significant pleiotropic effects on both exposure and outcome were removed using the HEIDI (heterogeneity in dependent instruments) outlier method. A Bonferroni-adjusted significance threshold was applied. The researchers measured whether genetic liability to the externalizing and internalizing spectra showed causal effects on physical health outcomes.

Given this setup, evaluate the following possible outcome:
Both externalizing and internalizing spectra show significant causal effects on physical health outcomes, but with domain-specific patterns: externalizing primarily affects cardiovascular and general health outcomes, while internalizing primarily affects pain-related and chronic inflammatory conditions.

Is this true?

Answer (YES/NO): NO